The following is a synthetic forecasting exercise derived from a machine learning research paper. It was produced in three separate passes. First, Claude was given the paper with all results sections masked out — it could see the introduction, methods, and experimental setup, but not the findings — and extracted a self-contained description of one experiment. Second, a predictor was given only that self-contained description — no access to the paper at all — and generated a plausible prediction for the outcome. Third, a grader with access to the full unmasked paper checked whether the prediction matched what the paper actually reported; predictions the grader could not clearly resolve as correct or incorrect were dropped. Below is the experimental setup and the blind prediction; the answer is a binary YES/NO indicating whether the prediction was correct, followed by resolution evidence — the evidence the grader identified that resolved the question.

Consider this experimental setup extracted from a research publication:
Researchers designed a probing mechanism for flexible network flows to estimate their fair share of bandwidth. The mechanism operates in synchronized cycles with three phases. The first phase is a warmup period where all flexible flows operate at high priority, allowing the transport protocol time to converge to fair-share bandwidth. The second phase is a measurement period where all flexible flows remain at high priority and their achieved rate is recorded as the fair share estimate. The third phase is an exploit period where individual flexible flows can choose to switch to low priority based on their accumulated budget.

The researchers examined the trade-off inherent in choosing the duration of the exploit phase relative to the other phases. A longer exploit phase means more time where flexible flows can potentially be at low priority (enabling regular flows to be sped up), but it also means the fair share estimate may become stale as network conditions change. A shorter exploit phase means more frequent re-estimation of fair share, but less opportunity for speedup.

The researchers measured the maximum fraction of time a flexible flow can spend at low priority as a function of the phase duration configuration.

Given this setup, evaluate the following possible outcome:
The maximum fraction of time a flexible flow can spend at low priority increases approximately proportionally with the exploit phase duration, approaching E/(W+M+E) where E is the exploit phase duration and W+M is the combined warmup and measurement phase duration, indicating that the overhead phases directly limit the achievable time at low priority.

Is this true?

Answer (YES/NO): YES